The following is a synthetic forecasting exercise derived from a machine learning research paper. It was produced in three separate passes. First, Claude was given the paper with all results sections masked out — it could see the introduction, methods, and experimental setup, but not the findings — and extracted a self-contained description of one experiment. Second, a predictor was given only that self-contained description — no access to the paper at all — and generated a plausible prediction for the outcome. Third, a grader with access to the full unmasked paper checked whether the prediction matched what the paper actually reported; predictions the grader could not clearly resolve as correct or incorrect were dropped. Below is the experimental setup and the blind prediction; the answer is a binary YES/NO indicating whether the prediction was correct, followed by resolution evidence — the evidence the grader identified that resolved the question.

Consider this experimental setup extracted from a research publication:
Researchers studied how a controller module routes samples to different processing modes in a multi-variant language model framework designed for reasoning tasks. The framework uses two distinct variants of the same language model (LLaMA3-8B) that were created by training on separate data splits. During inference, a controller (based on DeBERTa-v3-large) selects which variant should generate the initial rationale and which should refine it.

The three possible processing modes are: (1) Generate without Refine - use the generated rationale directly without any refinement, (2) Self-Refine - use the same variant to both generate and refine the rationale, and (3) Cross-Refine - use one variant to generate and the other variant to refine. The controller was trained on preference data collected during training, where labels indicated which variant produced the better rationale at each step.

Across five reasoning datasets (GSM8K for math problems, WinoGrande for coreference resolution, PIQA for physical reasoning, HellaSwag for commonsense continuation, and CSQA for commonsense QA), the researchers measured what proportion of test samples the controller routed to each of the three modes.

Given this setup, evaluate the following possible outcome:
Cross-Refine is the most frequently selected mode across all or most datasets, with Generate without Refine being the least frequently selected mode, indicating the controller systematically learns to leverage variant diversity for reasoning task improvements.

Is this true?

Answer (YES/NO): YES